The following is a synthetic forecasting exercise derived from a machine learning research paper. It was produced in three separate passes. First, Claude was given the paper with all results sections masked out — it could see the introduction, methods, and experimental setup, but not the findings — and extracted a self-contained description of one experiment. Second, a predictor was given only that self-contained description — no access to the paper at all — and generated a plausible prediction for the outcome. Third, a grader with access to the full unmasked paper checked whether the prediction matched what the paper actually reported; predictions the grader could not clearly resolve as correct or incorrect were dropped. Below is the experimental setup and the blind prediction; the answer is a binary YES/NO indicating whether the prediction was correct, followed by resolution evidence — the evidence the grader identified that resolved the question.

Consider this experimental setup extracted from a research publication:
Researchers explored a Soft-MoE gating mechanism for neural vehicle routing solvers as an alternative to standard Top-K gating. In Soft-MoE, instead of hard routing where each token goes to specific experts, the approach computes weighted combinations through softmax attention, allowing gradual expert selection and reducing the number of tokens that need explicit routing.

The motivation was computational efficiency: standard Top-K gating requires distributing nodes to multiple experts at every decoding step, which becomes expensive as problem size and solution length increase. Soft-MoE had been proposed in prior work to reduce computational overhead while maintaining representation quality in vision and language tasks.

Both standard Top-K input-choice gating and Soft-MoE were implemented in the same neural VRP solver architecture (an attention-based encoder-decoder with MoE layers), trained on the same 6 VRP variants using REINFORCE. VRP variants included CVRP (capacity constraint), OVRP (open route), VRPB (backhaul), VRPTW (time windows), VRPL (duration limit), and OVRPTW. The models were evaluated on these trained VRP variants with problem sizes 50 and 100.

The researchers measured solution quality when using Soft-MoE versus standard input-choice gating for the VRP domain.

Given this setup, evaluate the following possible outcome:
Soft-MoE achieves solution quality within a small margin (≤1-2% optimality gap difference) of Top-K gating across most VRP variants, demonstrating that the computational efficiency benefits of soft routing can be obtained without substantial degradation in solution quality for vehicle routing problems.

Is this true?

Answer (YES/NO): NO